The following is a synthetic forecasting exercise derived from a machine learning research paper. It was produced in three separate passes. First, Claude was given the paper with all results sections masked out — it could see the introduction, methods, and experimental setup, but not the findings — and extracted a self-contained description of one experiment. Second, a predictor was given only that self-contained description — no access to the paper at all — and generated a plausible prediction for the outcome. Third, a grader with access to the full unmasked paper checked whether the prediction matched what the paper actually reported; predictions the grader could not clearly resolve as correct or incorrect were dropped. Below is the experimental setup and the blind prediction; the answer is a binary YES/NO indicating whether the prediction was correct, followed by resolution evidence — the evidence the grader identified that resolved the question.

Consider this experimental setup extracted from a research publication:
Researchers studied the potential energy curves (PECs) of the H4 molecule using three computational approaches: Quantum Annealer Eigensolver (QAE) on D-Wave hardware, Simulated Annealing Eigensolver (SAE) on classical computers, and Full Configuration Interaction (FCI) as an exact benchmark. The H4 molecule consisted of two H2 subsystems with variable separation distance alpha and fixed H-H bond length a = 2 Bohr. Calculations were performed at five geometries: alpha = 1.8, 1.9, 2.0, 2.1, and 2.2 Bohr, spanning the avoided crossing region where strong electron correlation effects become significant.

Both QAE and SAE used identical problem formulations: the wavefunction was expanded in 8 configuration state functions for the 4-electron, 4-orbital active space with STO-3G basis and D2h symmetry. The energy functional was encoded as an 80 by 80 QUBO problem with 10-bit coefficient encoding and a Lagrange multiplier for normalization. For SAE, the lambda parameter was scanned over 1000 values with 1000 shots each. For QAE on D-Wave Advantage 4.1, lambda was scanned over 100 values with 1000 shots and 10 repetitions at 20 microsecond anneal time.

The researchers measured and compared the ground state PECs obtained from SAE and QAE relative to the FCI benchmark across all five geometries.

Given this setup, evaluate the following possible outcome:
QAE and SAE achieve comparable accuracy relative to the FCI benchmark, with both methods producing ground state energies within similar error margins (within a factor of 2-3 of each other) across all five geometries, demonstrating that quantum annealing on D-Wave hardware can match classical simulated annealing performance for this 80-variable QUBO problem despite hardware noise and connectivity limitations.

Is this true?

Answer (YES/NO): NO